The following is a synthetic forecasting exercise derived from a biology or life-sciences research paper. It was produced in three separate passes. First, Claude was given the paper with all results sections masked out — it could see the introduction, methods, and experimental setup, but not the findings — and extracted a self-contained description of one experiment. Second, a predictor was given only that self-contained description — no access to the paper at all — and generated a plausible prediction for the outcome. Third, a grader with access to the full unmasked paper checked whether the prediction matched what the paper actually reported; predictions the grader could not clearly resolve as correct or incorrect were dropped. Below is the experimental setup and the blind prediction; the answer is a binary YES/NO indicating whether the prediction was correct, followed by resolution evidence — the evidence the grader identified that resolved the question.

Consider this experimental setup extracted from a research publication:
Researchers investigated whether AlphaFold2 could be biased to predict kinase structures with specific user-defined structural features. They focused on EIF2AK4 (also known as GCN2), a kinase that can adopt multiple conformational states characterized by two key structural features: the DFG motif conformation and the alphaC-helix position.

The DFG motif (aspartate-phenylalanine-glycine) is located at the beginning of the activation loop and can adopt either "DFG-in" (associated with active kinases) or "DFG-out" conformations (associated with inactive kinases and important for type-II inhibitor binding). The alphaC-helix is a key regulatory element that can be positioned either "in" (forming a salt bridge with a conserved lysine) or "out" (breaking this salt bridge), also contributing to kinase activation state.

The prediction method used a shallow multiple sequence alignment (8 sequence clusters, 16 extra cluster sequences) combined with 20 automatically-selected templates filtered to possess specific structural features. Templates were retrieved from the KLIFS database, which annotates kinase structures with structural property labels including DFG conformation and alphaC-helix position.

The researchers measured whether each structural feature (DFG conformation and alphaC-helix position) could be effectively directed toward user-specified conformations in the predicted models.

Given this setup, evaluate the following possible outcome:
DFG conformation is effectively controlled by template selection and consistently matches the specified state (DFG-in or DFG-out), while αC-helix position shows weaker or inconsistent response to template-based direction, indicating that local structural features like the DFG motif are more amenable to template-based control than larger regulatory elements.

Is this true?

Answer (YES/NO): NO